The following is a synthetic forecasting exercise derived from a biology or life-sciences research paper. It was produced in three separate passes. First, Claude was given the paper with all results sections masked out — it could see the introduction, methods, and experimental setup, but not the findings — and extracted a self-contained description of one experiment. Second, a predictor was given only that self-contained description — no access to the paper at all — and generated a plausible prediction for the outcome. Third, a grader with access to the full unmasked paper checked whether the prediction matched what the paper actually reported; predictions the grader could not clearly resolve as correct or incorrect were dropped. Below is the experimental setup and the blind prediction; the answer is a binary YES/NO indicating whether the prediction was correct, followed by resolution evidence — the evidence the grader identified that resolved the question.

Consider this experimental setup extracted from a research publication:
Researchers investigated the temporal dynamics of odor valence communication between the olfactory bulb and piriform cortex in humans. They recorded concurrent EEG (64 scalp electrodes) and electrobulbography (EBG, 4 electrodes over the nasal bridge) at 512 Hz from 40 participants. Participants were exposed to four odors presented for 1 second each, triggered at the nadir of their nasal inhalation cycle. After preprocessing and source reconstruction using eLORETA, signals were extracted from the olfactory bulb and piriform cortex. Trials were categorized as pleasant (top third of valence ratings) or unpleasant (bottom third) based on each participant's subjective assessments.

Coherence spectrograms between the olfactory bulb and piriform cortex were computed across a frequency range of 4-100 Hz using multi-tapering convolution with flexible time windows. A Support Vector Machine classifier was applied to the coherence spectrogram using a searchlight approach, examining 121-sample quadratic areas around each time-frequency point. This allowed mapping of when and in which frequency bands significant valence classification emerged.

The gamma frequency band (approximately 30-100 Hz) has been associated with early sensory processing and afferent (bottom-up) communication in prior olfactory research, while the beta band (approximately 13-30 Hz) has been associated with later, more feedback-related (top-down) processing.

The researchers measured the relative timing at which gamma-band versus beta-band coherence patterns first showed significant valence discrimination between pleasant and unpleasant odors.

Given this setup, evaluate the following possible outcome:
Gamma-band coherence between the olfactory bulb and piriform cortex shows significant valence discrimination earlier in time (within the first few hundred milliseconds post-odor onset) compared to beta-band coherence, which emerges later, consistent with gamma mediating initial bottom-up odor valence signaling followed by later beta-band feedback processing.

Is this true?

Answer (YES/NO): YES